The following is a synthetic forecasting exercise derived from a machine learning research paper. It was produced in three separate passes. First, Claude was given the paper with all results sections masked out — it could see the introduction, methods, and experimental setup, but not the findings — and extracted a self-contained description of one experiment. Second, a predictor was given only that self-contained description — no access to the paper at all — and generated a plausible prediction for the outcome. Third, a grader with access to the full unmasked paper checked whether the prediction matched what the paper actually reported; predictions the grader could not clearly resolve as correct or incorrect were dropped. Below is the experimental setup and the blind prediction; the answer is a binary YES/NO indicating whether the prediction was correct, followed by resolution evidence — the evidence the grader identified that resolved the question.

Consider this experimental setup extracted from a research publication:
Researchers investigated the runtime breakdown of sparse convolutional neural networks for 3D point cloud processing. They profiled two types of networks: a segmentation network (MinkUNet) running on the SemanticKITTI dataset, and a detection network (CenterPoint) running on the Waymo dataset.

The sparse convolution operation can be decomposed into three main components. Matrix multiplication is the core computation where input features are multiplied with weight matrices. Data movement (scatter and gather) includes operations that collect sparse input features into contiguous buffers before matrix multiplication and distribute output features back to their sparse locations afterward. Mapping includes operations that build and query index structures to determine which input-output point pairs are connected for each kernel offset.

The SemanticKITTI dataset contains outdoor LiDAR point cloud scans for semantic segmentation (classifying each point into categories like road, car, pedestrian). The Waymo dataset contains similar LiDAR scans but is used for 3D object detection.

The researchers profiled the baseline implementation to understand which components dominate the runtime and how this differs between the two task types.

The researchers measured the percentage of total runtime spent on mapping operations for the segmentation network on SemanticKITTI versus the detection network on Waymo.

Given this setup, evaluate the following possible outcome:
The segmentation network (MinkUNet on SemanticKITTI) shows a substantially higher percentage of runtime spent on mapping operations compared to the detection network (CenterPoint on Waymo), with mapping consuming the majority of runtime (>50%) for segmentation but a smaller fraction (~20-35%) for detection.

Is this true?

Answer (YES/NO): NO